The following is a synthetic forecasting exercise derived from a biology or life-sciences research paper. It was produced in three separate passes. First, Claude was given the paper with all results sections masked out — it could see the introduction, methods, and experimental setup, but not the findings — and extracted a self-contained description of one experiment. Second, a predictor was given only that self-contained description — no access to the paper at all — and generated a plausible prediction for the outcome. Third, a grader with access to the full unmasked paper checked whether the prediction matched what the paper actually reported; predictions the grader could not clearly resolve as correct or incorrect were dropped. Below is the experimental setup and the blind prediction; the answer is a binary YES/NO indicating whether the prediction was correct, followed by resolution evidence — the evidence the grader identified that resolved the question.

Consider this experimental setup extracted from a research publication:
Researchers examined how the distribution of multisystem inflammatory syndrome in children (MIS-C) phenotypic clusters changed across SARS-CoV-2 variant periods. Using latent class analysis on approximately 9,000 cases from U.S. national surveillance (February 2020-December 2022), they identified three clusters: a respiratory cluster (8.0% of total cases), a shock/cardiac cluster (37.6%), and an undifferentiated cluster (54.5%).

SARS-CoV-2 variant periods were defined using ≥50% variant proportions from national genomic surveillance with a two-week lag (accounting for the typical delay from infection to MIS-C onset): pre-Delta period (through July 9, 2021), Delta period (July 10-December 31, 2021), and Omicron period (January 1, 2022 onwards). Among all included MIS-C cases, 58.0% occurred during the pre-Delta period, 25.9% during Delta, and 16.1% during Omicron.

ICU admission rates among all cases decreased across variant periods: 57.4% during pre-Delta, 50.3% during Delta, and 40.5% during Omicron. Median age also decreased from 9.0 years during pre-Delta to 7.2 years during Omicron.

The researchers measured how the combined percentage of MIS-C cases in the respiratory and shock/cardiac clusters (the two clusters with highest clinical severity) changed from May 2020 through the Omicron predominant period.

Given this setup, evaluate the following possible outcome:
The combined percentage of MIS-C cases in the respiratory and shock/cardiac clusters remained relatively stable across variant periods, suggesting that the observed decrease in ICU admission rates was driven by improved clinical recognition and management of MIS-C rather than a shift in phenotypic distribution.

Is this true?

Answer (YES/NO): NO